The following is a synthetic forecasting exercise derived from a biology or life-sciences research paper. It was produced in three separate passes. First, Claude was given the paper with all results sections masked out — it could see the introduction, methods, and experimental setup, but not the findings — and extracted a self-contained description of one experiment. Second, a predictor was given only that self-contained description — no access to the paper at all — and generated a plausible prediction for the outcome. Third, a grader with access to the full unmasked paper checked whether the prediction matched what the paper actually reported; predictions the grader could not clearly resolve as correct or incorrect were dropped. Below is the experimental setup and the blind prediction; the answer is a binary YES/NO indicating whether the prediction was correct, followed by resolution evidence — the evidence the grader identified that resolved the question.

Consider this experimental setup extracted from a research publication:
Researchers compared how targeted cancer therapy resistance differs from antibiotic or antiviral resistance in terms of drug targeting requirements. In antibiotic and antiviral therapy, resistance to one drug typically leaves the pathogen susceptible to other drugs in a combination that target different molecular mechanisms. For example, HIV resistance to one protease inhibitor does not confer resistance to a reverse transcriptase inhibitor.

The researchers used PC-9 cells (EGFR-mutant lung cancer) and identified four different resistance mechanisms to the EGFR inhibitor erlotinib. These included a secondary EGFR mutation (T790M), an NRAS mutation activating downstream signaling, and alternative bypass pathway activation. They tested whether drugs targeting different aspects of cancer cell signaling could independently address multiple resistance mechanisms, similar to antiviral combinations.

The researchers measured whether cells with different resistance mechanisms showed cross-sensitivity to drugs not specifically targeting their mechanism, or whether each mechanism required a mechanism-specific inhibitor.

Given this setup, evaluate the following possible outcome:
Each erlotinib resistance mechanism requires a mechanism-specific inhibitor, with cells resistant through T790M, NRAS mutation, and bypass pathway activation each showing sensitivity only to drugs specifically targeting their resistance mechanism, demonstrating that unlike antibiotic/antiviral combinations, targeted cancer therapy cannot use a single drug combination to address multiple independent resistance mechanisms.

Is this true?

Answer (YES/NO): NO